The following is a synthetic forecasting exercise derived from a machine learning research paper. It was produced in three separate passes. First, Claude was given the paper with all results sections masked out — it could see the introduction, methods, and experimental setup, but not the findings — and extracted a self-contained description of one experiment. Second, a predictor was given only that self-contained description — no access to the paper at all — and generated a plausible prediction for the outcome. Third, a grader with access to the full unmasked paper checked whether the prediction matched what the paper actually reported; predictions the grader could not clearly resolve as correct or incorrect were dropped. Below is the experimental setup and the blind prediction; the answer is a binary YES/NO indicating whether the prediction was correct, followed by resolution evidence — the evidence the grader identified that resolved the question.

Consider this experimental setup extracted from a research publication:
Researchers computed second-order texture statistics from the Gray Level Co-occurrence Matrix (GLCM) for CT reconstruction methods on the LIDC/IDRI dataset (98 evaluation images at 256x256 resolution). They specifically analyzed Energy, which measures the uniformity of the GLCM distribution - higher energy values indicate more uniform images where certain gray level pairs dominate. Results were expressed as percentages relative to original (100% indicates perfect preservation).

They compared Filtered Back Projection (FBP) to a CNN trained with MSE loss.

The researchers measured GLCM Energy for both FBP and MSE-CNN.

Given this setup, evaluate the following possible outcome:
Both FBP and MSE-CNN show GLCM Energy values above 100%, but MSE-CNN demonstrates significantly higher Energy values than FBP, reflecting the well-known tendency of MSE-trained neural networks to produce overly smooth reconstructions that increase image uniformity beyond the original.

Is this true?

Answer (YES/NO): NO